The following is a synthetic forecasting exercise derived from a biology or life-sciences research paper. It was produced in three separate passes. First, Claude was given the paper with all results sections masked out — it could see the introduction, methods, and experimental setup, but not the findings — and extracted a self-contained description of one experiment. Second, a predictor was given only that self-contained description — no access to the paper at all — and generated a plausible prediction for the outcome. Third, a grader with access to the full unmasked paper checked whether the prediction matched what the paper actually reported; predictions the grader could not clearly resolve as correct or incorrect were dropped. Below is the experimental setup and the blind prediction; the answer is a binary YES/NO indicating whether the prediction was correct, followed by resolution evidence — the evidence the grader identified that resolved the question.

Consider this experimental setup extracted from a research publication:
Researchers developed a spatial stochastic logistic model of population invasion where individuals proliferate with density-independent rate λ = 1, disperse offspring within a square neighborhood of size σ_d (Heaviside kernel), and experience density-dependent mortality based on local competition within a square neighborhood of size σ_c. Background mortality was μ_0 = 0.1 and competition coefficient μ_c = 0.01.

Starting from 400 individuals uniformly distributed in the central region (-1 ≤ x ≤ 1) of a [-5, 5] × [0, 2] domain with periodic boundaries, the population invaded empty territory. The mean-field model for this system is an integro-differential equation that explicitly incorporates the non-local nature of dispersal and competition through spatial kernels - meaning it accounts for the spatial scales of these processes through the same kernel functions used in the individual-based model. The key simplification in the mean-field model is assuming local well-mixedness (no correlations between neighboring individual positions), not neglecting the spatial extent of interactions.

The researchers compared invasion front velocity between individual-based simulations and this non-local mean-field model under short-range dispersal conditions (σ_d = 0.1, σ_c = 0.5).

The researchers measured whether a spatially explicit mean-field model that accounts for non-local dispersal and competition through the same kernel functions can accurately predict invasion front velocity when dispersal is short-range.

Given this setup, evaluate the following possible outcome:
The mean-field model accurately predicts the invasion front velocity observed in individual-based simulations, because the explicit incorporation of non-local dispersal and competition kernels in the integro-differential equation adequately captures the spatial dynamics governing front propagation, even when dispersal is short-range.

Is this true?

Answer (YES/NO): NO